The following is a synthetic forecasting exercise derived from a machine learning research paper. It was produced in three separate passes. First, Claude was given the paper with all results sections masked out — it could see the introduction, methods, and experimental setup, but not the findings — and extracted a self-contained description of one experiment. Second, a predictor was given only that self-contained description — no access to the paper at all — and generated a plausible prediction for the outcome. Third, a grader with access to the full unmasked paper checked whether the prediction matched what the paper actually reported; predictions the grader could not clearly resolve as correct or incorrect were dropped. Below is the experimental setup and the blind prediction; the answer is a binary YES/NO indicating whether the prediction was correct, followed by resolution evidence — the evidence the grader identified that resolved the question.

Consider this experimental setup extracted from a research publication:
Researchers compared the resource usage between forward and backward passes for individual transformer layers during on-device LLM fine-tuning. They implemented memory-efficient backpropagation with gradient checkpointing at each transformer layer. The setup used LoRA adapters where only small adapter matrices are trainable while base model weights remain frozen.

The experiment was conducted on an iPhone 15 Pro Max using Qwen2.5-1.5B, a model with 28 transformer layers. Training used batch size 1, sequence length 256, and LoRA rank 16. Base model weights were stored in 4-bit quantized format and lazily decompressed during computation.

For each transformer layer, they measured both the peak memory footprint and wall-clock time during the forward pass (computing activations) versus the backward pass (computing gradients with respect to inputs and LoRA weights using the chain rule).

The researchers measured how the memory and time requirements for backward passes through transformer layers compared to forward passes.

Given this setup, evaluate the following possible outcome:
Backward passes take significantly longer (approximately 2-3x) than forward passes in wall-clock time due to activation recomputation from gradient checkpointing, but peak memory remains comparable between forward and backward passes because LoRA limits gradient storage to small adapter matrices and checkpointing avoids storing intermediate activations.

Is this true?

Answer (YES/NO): NO